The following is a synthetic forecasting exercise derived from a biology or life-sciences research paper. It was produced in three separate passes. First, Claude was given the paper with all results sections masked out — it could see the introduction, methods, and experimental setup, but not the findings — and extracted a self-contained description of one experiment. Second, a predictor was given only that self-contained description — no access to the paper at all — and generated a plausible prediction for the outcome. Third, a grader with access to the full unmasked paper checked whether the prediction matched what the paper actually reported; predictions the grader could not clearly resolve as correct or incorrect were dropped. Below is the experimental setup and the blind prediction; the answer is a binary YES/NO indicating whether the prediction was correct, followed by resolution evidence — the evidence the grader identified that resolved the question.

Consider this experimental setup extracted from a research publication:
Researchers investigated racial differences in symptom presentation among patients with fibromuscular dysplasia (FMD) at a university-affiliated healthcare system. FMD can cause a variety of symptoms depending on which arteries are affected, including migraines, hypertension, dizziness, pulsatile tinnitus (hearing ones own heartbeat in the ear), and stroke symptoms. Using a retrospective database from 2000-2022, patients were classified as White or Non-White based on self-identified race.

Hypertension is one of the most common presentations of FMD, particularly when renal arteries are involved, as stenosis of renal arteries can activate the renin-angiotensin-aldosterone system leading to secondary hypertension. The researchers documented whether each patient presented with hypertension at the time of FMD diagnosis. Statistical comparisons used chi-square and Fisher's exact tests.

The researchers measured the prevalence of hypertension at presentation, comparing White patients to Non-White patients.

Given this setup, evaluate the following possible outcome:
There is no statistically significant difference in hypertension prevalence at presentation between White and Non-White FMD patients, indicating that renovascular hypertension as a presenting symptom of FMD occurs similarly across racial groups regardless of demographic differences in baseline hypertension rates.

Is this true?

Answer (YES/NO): NO